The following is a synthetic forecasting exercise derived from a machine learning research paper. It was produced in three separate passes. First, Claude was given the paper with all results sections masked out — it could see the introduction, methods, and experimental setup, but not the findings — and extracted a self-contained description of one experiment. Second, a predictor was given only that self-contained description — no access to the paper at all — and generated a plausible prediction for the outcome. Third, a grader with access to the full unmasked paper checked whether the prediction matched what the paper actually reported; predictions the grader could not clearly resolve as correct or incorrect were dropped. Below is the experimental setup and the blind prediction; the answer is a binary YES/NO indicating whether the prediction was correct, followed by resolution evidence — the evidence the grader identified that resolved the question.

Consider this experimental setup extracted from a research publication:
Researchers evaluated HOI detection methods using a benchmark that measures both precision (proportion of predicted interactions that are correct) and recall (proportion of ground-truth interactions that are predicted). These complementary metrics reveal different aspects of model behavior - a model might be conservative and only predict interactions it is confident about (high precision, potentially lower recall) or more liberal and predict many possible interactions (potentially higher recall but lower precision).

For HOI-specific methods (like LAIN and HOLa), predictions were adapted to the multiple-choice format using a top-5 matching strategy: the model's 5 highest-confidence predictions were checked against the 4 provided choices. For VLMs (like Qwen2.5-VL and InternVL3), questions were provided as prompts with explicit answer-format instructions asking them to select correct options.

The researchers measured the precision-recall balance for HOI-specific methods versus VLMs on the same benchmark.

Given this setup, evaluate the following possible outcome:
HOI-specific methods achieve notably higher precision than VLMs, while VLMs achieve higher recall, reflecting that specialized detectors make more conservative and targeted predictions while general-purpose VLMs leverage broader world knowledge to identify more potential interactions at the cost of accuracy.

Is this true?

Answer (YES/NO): NO